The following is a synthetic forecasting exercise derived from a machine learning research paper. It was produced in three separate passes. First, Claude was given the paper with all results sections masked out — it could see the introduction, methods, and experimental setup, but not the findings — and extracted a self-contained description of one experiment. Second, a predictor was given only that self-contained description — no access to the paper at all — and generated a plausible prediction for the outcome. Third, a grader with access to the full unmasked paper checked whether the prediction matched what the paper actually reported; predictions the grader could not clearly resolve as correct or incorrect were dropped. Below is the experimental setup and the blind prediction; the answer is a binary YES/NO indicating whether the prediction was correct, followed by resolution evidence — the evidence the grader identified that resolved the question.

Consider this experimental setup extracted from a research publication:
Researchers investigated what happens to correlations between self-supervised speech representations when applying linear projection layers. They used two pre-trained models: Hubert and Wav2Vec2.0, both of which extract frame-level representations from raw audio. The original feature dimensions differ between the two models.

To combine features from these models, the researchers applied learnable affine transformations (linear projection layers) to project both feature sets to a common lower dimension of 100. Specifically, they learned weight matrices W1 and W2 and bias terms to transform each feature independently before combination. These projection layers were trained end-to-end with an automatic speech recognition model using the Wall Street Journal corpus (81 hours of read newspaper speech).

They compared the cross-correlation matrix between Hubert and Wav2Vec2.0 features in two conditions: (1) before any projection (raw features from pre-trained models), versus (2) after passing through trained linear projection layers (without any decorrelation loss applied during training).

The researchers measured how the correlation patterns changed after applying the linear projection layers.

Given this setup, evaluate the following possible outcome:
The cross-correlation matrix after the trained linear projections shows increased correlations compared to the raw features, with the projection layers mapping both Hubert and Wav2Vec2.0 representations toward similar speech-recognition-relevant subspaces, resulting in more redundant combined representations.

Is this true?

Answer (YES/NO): YES